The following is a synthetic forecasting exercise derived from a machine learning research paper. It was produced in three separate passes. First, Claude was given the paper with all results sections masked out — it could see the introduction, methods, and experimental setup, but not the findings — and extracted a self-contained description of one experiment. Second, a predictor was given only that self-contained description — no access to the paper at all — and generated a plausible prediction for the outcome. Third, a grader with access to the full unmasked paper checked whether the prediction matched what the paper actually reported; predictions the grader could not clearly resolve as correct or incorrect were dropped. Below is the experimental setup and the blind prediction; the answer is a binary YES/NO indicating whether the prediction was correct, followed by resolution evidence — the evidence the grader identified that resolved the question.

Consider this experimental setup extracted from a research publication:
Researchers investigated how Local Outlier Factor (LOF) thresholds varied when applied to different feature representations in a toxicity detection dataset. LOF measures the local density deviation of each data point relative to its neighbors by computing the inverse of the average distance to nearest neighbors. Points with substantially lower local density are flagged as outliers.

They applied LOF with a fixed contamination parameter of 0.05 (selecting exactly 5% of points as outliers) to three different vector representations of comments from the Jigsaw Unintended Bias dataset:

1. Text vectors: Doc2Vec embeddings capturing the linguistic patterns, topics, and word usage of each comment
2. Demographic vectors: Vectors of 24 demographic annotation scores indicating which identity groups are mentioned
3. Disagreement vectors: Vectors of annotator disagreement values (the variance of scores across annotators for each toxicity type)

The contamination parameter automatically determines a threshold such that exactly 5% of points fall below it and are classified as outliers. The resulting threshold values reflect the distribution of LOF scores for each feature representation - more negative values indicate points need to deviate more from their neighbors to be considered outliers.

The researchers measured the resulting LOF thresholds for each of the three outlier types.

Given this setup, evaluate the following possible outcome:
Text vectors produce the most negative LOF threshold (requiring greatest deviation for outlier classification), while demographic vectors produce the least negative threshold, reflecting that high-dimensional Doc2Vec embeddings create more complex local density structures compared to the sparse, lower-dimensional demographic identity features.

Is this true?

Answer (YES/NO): YES